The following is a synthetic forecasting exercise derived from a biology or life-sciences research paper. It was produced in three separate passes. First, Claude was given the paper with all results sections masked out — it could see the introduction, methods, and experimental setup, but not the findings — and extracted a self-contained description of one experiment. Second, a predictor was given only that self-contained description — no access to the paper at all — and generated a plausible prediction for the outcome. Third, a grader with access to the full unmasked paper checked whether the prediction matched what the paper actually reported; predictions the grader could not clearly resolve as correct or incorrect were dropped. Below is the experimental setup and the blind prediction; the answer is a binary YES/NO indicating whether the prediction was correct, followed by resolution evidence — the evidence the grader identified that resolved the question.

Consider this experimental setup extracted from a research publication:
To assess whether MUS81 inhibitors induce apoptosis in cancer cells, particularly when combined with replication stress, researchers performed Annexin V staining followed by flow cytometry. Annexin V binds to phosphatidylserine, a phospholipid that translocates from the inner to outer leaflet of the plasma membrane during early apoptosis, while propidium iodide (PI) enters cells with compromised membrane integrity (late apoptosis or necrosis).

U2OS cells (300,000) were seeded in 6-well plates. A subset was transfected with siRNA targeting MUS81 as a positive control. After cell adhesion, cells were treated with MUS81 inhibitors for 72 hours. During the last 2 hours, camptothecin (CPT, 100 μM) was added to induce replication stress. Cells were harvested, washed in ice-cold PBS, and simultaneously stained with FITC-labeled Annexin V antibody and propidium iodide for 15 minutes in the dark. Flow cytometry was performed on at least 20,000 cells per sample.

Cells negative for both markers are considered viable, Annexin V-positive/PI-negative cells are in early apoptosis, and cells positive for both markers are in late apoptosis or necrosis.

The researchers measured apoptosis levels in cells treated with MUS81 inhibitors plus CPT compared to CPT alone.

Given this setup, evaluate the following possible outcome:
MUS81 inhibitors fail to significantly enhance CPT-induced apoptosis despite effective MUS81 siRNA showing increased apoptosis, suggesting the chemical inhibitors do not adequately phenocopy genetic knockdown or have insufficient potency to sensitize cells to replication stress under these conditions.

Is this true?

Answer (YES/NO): NO